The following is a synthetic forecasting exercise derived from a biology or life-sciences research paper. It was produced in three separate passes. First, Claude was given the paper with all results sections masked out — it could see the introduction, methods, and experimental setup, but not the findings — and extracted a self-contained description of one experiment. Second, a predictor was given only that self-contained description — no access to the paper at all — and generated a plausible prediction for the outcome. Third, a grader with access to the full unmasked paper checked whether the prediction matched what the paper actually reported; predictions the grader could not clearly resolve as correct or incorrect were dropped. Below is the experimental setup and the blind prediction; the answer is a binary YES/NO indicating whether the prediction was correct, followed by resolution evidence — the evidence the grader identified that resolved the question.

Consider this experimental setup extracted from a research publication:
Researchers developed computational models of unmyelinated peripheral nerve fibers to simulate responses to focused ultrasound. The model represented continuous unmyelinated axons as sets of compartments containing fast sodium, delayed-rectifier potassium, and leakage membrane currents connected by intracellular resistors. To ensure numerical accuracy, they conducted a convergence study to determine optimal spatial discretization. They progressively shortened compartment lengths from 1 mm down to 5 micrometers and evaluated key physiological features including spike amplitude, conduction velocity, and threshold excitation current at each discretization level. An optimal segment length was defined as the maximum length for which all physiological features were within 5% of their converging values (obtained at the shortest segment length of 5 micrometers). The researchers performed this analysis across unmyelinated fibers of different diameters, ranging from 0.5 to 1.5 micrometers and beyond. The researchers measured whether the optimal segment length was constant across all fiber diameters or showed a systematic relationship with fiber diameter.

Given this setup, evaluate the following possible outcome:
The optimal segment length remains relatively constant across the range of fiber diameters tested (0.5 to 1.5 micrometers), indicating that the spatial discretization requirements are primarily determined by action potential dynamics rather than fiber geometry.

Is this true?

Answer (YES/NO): NO